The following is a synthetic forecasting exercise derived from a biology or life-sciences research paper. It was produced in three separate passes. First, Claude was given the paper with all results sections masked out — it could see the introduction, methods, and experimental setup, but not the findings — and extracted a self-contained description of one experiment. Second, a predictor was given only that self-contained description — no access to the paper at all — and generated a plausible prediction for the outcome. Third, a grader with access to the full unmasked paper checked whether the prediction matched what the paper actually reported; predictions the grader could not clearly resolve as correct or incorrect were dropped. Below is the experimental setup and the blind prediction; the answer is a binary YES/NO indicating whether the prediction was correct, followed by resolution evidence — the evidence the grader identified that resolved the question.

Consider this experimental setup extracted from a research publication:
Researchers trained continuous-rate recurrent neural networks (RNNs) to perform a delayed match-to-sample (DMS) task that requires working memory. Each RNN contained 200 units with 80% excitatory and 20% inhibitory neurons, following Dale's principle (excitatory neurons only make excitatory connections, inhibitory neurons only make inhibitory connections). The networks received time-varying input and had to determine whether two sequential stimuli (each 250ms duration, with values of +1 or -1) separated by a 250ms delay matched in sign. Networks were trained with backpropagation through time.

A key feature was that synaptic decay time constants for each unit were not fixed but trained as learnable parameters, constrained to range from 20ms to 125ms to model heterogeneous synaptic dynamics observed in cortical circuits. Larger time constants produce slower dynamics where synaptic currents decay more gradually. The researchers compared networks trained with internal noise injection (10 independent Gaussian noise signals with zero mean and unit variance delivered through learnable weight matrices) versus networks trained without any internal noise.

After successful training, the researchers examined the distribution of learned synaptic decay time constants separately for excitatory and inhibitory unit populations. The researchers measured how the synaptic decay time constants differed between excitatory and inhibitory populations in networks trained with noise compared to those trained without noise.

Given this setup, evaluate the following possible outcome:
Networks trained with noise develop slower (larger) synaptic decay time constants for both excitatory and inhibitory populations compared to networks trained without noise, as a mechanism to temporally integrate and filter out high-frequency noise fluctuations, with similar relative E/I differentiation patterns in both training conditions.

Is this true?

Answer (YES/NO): NO